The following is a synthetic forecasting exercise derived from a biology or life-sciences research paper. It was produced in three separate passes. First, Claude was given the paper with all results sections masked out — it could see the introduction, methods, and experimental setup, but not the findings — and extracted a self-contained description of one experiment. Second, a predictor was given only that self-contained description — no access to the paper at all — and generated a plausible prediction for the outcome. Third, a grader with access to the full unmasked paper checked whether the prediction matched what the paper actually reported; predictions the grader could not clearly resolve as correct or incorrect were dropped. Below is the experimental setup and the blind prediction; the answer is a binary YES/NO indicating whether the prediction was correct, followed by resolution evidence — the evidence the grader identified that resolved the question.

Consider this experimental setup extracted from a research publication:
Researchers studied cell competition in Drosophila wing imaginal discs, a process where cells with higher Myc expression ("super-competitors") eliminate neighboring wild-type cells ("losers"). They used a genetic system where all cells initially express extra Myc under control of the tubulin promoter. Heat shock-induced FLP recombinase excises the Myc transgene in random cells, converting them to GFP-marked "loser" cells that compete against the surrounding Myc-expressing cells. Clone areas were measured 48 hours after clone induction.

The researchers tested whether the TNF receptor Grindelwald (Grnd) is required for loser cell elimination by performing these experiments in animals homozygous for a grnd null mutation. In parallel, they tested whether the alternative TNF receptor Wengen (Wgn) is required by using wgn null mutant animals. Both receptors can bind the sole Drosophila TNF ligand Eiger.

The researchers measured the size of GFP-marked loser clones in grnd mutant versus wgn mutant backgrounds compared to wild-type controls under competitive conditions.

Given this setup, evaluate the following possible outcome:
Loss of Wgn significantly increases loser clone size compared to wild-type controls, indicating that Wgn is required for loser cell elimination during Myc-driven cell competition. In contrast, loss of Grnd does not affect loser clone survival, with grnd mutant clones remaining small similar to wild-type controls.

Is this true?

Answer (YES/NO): NO